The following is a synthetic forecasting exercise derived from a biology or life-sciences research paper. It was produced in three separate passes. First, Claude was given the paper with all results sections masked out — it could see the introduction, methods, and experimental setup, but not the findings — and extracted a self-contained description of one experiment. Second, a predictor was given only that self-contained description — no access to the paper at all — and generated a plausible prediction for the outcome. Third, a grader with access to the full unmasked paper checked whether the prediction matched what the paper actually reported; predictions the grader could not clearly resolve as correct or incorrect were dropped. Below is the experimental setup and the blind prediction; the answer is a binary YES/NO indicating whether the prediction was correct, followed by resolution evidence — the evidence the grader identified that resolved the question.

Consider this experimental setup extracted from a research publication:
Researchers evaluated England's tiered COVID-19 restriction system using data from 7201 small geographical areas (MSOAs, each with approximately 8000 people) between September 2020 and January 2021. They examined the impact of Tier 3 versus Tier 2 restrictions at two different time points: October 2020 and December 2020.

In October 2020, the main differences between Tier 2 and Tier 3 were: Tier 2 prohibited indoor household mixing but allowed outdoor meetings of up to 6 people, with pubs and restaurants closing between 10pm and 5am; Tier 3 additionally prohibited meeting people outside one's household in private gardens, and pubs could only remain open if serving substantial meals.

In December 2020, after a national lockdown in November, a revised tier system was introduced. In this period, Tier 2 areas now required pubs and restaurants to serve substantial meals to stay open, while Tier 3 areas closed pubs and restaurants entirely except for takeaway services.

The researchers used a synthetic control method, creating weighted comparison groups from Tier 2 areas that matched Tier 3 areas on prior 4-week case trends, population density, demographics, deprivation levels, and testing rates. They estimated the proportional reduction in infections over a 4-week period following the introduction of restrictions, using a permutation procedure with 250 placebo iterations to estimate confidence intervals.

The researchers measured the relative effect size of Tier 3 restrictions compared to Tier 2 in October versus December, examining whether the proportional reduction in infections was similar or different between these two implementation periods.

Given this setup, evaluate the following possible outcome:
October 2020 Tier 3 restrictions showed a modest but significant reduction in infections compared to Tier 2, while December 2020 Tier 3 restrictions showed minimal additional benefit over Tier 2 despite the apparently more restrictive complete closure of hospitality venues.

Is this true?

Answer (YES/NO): NO